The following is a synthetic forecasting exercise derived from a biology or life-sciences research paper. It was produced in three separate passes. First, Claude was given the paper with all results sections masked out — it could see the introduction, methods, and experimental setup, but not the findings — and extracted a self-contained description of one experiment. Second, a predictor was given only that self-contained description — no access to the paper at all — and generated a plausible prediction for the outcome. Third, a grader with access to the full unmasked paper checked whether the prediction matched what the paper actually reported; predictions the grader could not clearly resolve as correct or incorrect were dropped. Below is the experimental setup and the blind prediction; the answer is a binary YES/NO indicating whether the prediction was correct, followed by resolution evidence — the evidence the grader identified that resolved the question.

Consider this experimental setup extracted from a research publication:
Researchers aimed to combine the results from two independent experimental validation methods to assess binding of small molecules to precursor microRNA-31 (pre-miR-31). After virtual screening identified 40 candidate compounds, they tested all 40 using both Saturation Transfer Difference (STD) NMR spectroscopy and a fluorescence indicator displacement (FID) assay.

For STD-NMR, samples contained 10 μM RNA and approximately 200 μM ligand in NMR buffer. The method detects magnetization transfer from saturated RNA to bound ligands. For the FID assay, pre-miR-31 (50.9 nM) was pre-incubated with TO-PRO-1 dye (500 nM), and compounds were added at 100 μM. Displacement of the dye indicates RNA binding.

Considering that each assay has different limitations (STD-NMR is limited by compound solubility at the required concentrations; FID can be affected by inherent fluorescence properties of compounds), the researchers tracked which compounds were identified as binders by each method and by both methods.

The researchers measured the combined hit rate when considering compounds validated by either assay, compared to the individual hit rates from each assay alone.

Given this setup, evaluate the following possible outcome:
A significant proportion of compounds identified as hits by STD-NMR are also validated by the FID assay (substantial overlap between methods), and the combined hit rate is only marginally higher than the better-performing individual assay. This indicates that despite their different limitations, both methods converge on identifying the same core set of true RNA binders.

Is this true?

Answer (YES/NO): NO